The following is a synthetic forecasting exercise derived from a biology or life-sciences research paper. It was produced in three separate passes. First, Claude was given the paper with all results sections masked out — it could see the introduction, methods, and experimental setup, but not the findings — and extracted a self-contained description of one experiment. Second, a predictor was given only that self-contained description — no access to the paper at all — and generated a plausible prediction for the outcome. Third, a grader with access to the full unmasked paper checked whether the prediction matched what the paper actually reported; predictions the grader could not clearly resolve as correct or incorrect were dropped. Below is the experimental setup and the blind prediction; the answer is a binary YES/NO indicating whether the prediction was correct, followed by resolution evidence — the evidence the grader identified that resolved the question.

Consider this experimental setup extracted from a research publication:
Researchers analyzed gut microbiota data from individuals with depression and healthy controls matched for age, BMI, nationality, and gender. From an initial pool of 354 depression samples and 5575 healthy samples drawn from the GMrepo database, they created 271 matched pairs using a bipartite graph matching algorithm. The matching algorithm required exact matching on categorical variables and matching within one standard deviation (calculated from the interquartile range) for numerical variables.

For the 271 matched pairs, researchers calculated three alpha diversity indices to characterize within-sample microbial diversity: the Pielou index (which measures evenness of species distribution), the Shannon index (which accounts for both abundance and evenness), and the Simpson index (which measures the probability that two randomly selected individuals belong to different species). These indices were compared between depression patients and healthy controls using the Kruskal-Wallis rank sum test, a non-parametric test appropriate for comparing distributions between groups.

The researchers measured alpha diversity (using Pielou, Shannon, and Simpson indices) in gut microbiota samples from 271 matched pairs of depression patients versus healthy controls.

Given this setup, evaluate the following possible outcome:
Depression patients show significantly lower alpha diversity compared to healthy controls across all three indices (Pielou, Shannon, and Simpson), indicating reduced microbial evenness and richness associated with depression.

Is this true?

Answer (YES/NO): NO